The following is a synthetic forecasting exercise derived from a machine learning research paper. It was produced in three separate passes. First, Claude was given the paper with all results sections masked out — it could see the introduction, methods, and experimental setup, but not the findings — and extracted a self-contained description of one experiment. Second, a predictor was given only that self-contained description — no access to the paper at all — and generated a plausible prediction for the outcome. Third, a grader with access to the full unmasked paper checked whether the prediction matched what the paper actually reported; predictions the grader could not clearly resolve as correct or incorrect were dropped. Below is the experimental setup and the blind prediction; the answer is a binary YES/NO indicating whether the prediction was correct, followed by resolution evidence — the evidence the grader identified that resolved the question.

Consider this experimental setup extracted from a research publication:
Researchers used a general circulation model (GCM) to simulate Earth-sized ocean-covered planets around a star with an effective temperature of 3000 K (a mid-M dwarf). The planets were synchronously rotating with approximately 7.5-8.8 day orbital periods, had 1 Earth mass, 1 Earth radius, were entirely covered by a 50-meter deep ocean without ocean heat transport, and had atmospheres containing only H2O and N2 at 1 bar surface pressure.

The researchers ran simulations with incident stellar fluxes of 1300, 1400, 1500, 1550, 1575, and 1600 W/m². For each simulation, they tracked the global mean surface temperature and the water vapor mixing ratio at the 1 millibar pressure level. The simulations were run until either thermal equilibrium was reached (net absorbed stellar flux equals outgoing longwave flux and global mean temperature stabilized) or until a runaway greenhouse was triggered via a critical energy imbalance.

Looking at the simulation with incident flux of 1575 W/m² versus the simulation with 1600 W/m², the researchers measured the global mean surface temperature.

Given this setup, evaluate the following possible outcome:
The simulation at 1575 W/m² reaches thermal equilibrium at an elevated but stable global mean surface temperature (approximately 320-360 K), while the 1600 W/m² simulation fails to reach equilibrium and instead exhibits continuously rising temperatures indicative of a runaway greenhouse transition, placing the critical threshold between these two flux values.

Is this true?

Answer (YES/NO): NO